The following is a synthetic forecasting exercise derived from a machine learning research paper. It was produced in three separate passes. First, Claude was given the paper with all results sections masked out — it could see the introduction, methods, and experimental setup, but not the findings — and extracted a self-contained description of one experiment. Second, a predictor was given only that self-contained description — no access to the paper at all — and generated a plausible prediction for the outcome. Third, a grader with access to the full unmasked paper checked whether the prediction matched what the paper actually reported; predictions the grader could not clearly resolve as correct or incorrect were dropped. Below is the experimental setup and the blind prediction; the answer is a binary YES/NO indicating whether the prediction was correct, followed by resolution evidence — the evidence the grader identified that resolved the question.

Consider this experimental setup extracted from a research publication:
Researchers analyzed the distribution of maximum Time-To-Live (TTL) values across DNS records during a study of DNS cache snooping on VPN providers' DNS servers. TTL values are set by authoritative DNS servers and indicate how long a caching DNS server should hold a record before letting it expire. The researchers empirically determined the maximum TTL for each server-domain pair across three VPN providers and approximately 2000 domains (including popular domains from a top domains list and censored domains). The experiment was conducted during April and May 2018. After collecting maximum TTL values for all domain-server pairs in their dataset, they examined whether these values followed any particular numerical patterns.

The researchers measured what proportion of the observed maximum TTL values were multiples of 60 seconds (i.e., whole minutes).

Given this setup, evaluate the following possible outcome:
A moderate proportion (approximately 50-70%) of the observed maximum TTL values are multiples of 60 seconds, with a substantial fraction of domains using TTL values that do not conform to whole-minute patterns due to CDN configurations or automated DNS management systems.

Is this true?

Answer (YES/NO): NO